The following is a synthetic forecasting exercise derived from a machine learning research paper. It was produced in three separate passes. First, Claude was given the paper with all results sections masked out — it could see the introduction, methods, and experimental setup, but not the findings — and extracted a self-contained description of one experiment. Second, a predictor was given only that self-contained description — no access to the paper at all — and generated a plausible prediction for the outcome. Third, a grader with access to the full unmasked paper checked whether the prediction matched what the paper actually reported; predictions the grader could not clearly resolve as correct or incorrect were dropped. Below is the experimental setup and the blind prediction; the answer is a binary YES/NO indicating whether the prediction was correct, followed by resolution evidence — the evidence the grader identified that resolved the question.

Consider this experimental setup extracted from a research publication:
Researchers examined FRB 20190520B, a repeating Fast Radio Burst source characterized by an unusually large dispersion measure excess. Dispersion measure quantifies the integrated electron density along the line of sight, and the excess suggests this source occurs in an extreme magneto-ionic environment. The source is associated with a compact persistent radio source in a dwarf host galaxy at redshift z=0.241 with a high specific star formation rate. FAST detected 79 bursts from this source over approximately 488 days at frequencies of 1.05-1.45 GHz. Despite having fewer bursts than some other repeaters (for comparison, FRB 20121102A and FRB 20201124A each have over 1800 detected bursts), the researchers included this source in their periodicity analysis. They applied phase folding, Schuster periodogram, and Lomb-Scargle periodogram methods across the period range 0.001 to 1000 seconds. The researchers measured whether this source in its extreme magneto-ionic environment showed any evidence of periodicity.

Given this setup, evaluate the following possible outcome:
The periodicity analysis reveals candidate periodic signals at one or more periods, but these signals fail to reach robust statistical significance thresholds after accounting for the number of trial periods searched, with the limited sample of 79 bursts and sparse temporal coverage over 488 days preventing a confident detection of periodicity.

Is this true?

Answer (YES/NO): NO